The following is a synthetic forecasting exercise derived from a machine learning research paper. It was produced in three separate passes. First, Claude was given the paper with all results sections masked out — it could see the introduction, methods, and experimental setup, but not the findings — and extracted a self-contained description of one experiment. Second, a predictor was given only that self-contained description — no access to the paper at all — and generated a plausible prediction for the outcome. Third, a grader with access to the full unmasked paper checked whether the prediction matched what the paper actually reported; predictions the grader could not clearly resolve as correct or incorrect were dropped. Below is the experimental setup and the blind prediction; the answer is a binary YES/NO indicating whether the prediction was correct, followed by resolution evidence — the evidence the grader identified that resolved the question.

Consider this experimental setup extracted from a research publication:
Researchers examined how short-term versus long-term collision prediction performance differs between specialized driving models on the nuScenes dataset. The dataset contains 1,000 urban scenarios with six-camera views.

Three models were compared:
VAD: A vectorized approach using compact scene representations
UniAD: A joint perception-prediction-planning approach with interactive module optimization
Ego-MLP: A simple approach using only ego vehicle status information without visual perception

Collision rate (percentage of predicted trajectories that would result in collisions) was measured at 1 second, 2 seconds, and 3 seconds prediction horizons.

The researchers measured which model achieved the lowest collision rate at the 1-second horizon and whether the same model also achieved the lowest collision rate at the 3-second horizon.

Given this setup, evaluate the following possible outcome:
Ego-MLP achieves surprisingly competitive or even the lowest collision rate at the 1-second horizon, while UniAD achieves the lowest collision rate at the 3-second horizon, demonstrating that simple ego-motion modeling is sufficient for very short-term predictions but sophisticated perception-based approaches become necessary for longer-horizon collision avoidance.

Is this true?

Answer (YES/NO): NO